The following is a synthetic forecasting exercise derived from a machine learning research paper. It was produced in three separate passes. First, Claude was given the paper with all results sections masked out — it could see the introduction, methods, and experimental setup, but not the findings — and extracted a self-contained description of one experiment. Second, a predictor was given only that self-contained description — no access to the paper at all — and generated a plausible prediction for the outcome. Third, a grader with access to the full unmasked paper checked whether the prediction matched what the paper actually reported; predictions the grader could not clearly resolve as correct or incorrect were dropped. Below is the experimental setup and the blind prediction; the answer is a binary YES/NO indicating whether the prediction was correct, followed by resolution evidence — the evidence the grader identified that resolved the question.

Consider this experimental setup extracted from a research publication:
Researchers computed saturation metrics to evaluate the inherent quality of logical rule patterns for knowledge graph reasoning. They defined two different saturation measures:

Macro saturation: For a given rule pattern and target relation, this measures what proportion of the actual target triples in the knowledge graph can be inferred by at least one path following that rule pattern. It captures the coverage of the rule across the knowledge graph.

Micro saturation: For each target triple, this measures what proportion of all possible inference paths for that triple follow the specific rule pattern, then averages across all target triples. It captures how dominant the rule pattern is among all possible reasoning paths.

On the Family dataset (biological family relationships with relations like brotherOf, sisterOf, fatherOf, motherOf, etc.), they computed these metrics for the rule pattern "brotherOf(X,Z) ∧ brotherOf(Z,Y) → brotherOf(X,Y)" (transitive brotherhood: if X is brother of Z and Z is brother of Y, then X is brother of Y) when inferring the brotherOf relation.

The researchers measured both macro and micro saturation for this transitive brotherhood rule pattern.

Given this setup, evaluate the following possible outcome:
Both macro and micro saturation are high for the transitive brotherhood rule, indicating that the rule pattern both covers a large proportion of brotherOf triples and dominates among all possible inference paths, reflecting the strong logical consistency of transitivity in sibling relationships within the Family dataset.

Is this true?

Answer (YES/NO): NO